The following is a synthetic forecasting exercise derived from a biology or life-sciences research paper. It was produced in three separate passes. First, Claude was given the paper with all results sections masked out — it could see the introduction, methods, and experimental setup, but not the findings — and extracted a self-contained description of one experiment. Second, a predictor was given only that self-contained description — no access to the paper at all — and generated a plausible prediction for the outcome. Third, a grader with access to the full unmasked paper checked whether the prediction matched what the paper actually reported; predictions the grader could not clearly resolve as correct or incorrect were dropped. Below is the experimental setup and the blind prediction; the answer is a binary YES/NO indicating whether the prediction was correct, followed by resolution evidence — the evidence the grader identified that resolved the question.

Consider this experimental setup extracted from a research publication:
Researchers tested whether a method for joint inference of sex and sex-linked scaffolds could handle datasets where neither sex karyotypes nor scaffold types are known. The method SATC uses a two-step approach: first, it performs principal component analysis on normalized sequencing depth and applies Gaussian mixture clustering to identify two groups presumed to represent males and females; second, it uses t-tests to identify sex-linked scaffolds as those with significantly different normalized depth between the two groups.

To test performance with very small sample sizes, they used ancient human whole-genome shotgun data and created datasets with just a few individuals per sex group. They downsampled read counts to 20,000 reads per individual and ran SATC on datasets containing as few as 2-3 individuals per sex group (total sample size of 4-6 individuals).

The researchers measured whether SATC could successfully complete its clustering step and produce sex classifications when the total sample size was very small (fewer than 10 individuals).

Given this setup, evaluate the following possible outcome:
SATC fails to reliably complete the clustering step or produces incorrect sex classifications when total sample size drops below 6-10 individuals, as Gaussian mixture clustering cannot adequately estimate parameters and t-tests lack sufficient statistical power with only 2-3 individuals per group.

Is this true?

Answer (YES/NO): YES